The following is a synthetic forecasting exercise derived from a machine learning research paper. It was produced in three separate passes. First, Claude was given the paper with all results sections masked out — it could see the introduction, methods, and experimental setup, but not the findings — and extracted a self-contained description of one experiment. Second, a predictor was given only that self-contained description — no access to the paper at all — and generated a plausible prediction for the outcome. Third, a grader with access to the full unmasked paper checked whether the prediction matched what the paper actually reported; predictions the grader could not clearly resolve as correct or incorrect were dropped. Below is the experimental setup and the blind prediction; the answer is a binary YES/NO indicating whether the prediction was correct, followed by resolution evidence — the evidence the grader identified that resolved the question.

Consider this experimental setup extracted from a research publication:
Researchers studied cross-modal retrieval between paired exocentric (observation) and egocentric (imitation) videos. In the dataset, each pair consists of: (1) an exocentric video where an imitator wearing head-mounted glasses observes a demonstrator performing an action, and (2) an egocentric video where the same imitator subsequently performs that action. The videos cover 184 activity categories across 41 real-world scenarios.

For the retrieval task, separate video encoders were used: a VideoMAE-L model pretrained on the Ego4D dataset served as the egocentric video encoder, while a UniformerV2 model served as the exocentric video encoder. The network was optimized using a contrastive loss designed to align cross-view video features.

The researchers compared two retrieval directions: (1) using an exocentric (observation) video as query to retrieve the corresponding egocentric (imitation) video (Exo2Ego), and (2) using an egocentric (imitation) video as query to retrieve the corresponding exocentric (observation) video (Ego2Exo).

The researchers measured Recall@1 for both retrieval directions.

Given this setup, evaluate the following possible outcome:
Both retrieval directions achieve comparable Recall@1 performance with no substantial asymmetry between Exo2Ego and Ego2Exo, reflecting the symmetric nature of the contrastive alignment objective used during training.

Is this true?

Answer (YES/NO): NO